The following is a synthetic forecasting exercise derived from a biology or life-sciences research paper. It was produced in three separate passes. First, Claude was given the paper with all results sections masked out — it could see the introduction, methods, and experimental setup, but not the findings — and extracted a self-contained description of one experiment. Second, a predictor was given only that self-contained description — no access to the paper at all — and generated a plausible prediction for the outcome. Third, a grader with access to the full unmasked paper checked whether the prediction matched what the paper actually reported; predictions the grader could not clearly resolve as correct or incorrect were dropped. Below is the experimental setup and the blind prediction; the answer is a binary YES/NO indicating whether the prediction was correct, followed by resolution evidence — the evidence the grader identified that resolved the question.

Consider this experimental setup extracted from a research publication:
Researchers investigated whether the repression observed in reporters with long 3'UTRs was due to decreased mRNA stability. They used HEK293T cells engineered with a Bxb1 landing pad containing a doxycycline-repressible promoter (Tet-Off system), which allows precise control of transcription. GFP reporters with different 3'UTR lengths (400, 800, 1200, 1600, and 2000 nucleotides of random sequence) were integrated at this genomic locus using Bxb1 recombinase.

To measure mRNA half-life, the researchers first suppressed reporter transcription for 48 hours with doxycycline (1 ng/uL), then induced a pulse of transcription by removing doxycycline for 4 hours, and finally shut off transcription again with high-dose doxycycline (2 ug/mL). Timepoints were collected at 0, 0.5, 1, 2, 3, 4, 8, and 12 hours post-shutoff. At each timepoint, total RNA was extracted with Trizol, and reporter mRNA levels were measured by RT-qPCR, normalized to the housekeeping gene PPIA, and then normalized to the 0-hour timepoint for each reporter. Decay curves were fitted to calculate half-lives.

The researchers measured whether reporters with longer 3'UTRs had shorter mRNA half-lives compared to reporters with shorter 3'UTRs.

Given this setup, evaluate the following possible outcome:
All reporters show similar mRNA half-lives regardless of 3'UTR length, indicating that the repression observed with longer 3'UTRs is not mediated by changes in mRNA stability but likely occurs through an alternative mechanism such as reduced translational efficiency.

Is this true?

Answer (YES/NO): NO